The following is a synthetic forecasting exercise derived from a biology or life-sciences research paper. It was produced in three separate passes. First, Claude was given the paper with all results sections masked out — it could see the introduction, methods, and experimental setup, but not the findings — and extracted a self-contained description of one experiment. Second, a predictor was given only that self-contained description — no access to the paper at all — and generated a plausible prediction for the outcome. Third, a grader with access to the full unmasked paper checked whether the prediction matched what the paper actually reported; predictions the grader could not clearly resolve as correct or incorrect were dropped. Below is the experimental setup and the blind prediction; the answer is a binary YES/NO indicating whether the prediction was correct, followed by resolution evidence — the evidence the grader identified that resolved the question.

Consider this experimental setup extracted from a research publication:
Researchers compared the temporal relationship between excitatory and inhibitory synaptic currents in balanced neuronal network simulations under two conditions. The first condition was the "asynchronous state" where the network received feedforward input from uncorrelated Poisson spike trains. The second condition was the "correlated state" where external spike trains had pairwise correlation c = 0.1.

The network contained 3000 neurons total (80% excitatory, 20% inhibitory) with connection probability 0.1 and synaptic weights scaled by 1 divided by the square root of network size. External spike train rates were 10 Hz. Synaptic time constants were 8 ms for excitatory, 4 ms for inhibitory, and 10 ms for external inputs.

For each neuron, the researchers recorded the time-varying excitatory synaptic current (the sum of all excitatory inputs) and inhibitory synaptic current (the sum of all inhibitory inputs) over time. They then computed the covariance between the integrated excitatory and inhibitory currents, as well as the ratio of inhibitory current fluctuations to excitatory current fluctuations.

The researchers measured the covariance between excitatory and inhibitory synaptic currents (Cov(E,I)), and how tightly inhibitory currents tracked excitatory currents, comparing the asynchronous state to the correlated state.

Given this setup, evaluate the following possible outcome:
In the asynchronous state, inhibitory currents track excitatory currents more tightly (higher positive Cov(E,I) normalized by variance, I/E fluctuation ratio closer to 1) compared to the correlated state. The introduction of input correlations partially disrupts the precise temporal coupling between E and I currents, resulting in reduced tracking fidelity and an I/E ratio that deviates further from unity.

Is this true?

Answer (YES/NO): NO